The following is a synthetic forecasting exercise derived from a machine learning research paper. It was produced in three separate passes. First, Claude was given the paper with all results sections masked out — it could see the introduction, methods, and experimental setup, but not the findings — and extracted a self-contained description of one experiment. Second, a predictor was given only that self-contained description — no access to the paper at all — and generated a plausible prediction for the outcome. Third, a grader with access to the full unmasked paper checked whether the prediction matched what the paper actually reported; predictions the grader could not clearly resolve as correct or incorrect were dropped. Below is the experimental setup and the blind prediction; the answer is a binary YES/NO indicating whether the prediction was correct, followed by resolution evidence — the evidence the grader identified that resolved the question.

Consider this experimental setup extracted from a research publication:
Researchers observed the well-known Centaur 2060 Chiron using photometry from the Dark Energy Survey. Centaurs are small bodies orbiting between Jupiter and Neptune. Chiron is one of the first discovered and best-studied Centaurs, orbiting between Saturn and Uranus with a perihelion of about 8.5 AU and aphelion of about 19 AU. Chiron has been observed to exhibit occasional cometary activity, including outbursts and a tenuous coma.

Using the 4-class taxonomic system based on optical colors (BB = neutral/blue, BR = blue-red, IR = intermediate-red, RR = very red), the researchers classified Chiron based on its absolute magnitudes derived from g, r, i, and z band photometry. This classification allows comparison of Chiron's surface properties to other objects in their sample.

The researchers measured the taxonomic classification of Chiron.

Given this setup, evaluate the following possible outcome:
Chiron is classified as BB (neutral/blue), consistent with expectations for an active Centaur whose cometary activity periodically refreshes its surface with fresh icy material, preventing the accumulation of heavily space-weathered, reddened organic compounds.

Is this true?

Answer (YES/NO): YES